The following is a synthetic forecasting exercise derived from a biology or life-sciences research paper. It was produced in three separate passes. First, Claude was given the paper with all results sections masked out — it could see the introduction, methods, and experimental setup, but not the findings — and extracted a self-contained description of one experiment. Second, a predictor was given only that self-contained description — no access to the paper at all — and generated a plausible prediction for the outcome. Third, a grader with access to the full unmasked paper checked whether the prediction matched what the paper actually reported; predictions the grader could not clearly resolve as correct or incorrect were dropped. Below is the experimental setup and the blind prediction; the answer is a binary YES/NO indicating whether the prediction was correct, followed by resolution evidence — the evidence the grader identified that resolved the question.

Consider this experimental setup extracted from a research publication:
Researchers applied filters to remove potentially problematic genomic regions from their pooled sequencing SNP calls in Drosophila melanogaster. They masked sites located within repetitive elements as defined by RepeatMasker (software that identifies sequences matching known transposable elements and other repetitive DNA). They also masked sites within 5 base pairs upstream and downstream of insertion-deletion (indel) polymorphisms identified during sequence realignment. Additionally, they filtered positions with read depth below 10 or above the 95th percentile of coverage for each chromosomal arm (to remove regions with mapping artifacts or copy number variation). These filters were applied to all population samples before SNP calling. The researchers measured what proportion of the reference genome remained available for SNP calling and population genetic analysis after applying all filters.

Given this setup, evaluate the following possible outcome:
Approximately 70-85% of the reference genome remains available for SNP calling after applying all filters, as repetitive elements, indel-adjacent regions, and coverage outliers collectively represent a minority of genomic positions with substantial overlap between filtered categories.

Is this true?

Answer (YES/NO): NO